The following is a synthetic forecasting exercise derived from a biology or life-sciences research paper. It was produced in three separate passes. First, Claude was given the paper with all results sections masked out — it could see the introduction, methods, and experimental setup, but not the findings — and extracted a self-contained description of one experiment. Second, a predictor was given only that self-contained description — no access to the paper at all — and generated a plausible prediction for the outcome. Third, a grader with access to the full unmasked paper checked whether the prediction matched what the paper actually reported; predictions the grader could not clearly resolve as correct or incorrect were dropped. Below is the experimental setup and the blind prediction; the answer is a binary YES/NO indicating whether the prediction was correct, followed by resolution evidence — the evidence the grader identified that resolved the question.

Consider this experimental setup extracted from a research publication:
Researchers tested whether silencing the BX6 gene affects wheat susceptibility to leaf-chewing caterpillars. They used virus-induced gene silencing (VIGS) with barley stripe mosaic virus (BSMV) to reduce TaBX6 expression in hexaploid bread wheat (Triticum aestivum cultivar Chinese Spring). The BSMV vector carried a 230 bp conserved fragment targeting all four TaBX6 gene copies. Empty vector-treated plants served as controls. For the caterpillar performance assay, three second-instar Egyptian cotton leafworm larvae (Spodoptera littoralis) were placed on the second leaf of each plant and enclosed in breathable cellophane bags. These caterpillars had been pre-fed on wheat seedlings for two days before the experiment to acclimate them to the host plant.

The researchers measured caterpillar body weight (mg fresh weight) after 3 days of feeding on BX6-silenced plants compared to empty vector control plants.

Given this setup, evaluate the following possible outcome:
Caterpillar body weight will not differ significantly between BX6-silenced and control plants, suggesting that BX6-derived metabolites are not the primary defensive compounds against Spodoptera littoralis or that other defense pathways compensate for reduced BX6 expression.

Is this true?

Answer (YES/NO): YES